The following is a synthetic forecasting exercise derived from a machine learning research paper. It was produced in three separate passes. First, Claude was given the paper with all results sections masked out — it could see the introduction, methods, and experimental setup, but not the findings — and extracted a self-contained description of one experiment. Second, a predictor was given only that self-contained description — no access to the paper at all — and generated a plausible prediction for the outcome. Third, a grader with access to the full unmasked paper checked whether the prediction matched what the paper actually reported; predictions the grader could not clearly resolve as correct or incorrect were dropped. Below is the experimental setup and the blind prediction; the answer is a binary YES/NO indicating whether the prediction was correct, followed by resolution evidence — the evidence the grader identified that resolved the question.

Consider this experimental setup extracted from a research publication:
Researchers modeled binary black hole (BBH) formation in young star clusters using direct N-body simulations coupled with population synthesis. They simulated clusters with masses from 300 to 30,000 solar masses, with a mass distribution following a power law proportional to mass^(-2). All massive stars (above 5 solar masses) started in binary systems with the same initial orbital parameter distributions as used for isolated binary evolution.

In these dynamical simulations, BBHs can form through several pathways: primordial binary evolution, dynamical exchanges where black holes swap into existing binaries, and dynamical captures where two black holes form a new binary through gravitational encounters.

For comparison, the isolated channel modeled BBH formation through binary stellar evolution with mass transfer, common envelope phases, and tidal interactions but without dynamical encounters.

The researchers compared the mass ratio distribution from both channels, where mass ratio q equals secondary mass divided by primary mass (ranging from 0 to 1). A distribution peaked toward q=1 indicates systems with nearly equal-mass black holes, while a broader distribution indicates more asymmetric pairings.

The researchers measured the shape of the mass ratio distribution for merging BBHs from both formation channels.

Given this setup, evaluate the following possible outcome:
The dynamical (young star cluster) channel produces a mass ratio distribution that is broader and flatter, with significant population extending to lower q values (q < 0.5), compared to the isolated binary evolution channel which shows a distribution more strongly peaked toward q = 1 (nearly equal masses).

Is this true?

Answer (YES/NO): YES